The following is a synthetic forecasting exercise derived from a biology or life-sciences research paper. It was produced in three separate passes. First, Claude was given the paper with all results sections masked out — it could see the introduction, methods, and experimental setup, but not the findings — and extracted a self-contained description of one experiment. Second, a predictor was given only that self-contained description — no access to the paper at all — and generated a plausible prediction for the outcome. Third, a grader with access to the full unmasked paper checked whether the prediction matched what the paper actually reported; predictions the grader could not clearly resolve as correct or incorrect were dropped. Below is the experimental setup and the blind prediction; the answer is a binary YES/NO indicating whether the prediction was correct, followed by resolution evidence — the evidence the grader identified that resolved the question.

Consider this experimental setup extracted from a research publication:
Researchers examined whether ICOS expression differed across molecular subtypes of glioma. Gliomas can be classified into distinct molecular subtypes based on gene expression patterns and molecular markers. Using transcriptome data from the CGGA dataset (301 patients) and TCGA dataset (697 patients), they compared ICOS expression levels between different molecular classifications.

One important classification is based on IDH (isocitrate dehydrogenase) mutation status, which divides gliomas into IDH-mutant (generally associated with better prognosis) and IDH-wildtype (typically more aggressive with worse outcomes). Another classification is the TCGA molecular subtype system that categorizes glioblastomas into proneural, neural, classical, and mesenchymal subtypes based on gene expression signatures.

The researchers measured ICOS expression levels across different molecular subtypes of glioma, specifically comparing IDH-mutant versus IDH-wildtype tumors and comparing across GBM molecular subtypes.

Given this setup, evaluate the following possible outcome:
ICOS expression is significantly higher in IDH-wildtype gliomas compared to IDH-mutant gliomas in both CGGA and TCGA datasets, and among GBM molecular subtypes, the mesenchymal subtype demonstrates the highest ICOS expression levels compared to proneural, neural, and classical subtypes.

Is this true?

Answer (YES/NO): YES